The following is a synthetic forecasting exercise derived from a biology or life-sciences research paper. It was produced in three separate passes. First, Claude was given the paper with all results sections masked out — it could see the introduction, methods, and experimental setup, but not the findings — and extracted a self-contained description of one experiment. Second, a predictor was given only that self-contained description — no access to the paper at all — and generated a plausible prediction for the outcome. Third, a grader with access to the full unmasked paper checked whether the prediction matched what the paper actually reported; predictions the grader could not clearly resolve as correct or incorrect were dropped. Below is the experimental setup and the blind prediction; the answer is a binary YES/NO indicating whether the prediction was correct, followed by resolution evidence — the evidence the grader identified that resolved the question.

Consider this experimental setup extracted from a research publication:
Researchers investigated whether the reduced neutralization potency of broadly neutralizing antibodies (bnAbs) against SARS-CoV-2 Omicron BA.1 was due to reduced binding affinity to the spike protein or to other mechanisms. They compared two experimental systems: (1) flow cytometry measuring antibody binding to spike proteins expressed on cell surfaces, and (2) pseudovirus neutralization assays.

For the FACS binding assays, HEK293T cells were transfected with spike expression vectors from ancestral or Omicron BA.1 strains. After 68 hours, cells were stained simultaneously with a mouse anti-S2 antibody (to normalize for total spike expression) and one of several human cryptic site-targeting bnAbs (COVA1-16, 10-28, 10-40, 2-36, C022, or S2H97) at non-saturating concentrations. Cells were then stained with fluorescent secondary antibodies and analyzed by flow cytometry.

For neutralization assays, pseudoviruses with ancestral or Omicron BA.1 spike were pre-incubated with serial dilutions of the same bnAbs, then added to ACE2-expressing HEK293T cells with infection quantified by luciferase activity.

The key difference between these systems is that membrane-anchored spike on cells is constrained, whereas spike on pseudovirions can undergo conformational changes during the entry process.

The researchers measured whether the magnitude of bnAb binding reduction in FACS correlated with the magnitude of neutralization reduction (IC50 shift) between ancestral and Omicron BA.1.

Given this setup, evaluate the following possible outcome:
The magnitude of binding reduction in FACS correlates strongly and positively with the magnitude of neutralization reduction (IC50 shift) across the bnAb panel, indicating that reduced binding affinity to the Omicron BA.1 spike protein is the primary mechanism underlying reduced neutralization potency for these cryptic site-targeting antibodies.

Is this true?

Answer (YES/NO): NO